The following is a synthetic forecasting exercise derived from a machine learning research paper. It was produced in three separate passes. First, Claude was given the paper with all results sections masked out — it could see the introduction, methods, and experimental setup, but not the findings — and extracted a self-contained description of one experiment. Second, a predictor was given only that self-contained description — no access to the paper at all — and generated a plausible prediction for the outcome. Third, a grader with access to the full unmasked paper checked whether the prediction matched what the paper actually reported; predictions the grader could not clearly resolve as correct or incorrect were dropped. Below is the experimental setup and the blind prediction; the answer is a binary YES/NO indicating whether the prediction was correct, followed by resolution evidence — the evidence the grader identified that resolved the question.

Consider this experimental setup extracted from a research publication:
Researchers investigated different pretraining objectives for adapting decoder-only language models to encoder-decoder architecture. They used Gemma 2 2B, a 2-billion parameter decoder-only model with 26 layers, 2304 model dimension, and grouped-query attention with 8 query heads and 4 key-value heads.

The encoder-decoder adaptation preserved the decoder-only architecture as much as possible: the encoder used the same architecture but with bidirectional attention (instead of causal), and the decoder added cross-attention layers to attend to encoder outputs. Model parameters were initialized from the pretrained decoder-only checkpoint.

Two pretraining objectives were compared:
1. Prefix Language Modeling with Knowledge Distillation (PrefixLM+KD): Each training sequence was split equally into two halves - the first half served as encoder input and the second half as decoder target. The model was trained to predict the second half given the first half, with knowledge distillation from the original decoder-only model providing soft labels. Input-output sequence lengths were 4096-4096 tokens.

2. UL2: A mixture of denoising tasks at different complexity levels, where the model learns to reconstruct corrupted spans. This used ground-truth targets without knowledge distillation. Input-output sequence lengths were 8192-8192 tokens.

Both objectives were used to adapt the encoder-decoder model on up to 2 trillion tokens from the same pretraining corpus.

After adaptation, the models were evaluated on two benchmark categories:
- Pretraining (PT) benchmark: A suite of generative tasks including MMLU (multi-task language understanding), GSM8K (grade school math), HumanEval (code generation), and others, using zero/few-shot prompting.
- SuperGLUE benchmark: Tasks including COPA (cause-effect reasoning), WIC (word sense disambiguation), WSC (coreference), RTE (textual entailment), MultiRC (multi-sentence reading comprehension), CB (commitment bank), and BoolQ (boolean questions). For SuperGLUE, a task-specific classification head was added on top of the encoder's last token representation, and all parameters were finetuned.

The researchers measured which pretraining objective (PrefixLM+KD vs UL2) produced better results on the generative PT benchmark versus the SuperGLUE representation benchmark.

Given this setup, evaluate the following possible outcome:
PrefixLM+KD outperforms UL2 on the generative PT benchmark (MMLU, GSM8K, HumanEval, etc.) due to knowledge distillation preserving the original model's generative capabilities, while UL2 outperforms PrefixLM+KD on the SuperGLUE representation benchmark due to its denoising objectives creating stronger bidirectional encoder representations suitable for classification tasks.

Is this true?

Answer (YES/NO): YES